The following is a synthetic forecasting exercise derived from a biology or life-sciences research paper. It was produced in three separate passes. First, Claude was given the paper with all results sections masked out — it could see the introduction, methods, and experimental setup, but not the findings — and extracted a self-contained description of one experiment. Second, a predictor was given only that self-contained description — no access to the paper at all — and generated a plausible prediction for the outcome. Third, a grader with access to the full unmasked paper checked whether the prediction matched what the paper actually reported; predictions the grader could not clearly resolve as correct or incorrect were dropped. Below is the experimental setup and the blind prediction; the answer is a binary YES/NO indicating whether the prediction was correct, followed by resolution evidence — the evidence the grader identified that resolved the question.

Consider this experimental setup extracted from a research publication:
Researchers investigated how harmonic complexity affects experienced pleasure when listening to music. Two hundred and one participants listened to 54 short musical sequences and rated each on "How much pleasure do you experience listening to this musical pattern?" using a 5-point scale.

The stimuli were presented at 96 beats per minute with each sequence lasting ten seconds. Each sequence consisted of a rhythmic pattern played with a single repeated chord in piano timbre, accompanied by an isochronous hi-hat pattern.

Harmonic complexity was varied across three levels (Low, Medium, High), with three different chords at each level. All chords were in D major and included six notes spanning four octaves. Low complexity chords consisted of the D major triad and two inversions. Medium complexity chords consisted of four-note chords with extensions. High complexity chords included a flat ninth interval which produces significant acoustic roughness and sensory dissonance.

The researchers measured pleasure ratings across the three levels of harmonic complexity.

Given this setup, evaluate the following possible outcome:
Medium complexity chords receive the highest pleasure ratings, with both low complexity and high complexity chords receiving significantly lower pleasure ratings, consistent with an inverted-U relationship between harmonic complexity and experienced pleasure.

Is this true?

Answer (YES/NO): NO